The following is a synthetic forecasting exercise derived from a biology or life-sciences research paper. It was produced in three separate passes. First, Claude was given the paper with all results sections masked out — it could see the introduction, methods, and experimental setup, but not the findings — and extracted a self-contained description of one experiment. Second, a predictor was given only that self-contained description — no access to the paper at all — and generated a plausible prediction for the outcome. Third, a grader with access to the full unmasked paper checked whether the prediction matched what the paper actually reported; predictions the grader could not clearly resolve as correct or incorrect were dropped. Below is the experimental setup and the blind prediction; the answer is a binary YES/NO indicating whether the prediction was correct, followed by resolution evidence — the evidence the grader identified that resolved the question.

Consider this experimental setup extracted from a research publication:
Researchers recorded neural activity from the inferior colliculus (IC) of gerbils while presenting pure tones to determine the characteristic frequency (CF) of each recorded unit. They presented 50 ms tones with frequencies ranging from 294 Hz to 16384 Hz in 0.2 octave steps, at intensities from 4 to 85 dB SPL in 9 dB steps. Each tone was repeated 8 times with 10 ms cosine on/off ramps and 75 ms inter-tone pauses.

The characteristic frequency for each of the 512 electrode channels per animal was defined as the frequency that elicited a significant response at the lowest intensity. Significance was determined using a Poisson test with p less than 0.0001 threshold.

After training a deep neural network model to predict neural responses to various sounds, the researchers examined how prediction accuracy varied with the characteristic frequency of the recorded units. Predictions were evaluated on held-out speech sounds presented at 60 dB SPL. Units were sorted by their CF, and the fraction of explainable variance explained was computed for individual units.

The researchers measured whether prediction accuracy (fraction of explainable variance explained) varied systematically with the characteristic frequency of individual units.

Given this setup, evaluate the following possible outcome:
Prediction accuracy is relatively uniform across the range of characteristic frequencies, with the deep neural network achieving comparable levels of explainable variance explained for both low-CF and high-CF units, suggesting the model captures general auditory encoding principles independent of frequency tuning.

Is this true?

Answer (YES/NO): YES